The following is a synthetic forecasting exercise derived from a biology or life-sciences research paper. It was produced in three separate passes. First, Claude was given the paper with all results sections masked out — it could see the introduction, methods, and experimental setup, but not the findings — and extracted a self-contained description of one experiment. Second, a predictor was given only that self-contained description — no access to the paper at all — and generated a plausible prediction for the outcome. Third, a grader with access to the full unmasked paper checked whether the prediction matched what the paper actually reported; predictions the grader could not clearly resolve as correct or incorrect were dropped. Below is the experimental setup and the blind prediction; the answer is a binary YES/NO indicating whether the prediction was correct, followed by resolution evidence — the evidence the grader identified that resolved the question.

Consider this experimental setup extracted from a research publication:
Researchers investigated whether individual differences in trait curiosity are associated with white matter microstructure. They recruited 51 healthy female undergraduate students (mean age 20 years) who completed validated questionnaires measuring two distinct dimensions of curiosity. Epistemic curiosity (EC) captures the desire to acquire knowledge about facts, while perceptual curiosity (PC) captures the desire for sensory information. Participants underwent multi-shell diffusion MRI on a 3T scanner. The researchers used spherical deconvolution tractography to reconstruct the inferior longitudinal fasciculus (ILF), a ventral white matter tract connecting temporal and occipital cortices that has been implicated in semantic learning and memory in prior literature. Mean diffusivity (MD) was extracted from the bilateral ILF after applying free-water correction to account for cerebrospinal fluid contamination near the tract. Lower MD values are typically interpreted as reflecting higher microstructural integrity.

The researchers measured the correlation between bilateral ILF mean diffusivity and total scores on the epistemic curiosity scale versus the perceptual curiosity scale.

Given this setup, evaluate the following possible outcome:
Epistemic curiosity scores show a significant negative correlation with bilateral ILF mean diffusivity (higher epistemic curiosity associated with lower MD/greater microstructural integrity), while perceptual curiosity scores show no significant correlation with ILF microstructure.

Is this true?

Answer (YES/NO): YES